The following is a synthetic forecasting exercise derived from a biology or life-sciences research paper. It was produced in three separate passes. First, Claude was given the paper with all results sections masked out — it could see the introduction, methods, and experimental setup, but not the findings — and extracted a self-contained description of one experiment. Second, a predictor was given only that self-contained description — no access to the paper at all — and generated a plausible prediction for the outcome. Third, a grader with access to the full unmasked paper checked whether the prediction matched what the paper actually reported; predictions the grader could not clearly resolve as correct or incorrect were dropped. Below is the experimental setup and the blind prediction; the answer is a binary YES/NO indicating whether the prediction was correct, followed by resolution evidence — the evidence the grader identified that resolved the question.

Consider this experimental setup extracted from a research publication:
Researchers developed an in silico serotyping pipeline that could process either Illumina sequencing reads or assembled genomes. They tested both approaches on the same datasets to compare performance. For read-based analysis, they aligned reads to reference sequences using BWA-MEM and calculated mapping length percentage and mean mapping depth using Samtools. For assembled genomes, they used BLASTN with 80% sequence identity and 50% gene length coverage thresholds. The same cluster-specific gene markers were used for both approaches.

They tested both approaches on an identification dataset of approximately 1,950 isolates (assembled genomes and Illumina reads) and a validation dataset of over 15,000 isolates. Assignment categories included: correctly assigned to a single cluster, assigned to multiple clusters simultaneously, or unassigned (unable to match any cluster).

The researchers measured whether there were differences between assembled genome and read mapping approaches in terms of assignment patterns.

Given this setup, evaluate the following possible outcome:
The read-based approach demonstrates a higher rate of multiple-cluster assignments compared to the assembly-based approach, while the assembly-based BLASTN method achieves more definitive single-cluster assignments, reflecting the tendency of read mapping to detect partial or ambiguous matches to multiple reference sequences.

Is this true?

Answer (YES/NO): NO